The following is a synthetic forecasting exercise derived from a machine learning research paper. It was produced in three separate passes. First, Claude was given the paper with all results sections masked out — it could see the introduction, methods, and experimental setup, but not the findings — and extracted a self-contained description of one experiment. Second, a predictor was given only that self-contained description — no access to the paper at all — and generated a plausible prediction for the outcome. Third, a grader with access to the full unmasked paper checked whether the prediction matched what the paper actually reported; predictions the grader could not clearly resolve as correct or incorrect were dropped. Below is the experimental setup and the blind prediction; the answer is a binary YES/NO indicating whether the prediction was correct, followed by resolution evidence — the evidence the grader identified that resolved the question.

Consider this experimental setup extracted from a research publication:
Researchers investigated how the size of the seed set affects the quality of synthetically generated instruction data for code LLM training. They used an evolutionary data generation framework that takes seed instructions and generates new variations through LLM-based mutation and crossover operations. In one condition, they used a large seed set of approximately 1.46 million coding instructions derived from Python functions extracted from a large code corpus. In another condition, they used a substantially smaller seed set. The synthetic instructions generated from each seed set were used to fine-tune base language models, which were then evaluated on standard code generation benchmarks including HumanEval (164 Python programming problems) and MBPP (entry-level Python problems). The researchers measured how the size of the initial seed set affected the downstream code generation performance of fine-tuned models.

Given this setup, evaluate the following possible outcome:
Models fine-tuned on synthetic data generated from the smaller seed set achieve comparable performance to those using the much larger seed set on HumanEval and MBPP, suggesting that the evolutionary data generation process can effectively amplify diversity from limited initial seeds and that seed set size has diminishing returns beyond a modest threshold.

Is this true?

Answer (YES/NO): NO